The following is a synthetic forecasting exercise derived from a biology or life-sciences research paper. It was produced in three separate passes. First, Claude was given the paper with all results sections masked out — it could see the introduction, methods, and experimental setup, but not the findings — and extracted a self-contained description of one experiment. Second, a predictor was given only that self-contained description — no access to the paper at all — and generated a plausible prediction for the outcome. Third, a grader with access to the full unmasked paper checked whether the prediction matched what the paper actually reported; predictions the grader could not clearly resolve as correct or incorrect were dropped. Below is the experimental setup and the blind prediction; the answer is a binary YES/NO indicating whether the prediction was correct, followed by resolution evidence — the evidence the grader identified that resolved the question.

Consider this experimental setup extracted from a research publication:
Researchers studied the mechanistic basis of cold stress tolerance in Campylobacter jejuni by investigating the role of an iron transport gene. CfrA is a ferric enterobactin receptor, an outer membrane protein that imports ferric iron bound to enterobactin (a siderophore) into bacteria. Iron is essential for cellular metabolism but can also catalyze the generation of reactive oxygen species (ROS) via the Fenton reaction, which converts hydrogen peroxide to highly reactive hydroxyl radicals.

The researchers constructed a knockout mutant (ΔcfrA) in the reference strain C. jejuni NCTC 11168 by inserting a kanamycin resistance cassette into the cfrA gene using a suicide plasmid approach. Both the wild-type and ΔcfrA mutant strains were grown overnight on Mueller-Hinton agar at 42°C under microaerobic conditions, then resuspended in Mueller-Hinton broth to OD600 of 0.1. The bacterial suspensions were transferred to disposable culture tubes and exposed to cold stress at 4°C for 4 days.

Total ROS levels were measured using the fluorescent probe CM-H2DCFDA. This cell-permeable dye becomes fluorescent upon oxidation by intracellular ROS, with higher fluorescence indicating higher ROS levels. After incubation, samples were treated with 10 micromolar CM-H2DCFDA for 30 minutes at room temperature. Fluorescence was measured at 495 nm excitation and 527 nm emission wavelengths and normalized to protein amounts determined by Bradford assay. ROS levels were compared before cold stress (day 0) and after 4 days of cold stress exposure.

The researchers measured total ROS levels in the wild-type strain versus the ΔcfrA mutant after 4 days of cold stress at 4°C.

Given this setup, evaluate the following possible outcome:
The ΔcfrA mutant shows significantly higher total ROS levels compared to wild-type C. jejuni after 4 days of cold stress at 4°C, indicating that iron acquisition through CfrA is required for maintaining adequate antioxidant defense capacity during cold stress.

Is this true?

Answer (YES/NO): NO